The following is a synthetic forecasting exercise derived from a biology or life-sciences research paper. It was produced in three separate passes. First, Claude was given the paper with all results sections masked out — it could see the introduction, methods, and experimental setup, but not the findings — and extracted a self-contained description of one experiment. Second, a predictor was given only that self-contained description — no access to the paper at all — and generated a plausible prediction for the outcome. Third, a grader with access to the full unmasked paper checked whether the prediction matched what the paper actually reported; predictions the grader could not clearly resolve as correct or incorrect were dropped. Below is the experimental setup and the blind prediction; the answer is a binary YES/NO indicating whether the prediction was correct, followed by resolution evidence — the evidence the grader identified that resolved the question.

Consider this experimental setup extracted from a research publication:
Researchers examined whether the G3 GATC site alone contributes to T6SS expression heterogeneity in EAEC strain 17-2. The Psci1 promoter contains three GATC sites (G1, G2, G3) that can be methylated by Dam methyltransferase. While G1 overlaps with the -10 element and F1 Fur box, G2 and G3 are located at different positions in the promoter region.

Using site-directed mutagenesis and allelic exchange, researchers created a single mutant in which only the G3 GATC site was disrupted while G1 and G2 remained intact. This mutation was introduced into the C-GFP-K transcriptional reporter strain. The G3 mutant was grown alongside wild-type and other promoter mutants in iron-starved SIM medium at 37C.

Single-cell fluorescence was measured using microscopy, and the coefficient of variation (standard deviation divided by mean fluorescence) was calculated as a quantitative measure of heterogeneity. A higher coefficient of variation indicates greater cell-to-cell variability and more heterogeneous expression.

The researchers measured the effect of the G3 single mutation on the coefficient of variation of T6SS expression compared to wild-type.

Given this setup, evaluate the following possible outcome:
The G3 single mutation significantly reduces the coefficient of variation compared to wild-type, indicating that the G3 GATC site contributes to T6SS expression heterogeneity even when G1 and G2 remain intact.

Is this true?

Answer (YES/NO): YES